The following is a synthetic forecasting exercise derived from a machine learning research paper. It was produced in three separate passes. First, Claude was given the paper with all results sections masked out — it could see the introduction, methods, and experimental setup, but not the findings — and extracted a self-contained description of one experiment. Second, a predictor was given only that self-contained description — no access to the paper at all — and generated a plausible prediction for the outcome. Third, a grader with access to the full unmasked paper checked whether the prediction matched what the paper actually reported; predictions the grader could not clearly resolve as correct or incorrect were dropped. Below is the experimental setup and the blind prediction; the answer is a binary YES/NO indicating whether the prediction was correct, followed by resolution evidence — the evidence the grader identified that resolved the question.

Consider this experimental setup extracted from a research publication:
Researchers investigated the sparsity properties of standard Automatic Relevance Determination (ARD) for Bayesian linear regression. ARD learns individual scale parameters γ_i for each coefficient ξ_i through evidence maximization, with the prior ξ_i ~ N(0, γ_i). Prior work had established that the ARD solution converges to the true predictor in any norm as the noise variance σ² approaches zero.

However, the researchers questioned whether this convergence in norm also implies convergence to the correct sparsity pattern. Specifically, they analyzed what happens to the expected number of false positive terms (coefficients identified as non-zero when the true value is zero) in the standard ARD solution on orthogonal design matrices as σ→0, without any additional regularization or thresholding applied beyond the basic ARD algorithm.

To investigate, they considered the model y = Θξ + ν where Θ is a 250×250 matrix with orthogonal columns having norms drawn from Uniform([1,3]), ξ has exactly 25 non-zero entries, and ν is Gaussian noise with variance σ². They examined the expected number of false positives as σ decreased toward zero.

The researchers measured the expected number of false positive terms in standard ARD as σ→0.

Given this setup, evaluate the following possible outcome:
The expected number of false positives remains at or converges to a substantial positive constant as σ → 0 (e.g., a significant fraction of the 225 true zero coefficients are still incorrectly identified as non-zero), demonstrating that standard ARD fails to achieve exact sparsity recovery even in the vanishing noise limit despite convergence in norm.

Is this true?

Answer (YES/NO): YES